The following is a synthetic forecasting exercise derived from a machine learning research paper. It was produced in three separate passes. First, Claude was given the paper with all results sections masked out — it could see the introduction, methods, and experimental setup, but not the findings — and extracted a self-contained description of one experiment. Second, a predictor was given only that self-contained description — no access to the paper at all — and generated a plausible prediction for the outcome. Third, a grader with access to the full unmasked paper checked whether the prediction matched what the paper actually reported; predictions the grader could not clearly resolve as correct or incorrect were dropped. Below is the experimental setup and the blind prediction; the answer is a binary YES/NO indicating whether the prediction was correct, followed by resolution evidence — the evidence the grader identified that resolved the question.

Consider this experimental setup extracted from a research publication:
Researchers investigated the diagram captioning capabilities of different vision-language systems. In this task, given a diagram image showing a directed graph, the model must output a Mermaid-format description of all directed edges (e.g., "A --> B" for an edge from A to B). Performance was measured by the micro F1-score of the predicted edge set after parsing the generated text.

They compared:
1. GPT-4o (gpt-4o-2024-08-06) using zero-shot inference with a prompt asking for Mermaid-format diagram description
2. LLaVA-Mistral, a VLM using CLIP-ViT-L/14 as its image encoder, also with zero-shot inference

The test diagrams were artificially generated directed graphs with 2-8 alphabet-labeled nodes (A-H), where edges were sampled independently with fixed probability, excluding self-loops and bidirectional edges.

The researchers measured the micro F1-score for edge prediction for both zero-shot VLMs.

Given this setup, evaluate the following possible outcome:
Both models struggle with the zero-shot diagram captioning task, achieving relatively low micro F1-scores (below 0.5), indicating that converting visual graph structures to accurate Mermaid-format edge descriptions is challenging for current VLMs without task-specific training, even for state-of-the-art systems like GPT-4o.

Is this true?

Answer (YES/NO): NO